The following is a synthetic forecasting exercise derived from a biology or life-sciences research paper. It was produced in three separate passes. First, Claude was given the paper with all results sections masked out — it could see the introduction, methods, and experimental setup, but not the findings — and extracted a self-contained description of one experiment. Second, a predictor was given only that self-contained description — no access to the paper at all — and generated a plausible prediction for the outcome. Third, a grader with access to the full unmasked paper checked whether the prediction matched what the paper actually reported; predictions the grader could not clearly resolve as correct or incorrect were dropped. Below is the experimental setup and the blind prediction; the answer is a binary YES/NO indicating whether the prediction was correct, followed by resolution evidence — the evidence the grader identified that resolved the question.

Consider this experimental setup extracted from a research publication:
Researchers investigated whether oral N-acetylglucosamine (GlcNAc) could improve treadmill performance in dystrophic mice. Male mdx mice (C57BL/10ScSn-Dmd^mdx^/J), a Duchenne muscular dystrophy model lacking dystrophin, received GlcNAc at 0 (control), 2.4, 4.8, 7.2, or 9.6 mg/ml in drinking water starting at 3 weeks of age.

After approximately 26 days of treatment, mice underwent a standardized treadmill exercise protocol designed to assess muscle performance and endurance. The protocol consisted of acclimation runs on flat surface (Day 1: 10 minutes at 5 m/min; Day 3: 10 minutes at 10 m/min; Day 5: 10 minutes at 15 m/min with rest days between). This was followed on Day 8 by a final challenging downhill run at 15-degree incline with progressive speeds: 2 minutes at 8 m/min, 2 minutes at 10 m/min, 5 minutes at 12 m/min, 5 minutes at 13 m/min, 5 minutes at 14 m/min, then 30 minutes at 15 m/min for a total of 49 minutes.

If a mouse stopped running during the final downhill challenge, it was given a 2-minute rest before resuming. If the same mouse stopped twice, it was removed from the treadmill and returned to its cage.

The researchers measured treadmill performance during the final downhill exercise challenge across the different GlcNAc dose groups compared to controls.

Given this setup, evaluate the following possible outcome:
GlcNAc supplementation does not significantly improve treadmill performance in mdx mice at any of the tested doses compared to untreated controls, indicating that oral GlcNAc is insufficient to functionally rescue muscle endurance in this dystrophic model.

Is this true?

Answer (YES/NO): NO